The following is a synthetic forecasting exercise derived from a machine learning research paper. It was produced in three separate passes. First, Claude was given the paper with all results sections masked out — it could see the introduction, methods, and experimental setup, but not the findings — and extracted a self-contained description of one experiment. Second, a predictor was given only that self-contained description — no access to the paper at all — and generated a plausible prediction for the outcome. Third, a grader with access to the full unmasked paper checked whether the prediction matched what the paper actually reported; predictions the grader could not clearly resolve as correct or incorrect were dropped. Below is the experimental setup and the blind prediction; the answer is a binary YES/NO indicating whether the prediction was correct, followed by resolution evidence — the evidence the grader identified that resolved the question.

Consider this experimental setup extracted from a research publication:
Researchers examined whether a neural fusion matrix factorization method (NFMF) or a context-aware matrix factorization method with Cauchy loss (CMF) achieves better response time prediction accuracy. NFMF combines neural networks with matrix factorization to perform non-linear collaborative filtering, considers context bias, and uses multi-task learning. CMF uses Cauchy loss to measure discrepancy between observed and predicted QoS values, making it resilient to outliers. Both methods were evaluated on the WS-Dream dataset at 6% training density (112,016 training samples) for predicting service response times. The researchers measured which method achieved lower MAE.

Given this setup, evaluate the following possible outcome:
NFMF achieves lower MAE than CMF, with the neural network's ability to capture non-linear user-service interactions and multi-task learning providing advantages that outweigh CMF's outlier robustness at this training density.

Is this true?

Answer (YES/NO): YES